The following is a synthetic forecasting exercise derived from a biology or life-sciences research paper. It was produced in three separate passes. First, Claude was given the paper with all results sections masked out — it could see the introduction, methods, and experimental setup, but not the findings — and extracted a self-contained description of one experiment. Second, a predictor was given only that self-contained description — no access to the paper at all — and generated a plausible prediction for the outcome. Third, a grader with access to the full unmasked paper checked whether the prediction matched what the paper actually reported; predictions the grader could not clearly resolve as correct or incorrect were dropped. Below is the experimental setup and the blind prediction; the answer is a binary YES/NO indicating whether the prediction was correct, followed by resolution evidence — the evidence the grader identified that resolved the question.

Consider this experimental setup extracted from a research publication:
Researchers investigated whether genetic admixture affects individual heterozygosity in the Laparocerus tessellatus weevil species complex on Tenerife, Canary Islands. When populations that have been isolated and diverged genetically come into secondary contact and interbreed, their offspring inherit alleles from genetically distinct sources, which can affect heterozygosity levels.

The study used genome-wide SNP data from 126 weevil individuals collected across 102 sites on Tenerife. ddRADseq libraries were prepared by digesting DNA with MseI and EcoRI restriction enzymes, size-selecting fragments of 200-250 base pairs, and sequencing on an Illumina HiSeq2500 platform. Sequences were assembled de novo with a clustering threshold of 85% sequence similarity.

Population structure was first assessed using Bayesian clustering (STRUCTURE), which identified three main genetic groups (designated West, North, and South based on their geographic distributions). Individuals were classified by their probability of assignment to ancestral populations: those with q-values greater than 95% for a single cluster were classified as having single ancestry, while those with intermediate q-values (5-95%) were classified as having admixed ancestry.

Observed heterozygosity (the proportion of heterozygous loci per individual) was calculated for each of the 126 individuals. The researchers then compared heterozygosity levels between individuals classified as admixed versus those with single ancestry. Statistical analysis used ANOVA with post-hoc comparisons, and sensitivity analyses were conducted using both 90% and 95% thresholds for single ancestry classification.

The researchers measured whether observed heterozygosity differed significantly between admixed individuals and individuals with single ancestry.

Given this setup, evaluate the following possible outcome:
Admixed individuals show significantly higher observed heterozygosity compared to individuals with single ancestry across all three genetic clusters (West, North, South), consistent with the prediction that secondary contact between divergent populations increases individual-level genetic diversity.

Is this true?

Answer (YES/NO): YES